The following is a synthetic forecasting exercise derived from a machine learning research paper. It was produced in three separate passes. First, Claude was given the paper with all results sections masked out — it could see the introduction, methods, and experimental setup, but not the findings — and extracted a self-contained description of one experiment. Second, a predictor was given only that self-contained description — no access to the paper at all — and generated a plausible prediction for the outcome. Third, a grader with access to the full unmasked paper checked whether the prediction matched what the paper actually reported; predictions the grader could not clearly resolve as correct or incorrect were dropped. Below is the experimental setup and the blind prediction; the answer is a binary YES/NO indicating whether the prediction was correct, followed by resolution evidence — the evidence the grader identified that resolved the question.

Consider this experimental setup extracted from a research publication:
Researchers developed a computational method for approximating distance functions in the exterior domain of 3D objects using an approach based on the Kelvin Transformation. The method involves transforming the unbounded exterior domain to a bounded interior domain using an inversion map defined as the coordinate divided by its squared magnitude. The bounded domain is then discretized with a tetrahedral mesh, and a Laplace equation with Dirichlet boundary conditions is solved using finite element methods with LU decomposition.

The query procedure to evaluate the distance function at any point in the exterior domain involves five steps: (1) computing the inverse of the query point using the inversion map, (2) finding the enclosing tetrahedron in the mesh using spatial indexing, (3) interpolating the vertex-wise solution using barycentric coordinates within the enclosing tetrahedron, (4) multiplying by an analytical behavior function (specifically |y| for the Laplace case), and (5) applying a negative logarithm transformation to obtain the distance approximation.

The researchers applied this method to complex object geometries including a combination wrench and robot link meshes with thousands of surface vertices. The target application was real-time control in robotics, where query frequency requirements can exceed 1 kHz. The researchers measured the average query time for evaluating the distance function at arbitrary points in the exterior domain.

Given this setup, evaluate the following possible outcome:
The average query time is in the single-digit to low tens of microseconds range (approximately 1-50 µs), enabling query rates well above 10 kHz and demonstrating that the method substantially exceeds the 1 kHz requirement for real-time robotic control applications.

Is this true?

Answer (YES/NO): NO